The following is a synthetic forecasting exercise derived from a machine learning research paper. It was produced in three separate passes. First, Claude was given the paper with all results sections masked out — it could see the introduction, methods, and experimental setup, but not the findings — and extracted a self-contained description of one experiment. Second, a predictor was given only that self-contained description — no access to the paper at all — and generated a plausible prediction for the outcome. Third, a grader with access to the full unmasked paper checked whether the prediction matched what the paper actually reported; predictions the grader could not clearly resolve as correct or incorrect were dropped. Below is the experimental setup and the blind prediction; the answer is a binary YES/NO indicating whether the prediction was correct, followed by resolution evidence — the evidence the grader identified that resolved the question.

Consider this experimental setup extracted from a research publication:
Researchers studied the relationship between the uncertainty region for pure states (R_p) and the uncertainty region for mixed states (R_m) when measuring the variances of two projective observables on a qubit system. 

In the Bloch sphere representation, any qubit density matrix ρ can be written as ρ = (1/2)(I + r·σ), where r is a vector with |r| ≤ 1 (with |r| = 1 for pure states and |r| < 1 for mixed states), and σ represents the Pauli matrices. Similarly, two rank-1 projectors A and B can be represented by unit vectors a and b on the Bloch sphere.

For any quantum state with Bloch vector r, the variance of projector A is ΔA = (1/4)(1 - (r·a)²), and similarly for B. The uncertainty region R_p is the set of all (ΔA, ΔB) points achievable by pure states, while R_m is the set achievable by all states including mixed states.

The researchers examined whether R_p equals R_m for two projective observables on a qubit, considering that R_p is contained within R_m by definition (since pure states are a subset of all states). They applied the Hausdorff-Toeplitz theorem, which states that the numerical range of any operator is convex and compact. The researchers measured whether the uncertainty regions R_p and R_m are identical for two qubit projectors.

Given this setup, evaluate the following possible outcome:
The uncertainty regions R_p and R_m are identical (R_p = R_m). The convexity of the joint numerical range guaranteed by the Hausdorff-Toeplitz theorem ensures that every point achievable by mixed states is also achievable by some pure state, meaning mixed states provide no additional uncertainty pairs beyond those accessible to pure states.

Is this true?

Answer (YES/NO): YES